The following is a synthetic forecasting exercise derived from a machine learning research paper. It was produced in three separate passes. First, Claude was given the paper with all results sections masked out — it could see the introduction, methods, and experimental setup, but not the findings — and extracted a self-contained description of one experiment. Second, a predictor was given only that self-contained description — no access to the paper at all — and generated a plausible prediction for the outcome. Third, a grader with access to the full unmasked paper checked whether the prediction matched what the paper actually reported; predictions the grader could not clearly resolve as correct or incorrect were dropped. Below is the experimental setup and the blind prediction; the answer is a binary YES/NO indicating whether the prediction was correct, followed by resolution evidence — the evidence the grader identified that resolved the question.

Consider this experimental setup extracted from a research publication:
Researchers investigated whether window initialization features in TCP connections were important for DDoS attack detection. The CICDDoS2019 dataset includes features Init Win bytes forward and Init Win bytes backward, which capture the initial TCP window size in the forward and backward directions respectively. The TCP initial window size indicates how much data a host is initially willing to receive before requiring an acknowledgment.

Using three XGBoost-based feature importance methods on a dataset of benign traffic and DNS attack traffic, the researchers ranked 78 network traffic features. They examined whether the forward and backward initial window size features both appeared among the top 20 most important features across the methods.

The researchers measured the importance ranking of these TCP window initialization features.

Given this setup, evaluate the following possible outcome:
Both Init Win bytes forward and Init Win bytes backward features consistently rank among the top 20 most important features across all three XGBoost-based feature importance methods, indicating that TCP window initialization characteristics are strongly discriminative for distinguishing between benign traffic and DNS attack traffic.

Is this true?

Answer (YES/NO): NO